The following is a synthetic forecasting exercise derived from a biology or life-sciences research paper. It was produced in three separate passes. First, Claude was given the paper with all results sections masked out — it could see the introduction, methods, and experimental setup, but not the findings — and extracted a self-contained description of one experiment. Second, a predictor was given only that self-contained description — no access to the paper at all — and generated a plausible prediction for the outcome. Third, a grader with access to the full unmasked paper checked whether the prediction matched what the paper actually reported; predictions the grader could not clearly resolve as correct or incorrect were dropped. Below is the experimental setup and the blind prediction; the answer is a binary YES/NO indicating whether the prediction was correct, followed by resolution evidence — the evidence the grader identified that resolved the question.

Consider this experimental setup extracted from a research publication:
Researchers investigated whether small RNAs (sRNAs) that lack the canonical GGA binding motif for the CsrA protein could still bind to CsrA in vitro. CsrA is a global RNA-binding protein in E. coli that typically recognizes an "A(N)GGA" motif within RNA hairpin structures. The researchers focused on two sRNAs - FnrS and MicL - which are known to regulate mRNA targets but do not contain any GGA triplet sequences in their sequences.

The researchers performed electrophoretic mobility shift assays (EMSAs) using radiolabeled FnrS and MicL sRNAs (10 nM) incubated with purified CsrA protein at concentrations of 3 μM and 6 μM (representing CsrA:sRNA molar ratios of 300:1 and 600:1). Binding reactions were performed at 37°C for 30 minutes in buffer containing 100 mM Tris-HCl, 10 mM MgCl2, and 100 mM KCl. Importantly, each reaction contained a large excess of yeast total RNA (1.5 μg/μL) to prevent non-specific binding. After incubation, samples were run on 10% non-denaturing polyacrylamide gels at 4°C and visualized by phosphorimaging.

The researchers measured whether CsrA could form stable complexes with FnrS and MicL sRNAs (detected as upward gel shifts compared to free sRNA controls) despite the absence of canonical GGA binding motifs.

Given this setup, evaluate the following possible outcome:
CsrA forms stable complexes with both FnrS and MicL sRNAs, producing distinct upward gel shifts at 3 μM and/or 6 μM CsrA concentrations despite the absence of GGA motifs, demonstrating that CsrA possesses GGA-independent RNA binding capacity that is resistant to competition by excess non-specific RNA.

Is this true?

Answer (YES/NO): YES